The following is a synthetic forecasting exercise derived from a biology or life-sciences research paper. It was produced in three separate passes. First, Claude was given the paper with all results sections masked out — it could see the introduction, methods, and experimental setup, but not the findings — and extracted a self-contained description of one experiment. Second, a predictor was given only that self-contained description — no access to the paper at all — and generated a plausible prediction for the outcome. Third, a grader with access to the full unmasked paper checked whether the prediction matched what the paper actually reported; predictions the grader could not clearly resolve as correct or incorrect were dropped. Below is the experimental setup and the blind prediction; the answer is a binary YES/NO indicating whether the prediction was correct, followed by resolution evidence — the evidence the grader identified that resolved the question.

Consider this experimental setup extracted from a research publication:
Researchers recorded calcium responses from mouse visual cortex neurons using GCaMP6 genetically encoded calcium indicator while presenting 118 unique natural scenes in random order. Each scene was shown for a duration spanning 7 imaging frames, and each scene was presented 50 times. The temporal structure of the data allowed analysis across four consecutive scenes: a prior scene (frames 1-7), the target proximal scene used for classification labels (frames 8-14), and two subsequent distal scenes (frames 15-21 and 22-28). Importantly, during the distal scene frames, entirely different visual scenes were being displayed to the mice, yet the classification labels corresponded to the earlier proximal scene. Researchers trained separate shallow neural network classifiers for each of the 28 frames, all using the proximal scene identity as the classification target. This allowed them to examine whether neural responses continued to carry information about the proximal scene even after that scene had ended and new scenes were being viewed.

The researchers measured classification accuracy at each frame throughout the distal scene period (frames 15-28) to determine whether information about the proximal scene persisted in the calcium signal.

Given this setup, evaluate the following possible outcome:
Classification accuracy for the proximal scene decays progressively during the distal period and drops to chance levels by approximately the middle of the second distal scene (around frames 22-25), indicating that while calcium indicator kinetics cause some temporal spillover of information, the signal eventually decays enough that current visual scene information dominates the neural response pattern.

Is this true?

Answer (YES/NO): NO